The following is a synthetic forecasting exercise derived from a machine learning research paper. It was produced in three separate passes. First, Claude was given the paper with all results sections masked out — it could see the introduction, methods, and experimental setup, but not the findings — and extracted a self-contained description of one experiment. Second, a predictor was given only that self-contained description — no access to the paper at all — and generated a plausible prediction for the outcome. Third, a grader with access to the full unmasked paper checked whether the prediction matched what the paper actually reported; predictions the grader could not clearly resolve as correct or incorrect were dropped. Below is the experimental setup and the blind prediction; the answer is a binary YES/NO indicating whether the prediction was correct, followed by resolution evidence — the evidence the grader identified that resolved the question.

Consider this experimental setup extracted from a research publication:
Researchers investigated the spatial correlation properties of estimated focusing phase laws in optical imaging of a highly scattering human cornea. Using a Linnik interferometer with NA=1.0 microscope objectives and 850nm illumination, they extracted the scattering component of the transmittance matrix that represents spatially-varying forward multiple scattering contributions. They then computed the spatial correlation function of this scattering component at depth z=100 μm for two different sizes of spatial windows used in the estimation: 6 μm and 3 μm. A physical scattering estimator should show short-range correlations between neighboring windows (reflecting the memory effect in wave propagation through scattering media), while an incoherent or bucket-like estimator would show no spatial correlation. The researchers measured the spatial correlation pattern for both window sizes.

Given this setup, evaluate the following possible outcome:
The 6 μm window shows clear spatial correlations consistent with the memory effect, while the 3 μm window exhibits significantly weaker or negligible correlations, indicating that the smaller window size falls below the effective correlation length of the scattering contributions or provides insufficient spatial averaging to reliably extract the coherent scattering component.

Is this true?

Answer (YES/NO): YES